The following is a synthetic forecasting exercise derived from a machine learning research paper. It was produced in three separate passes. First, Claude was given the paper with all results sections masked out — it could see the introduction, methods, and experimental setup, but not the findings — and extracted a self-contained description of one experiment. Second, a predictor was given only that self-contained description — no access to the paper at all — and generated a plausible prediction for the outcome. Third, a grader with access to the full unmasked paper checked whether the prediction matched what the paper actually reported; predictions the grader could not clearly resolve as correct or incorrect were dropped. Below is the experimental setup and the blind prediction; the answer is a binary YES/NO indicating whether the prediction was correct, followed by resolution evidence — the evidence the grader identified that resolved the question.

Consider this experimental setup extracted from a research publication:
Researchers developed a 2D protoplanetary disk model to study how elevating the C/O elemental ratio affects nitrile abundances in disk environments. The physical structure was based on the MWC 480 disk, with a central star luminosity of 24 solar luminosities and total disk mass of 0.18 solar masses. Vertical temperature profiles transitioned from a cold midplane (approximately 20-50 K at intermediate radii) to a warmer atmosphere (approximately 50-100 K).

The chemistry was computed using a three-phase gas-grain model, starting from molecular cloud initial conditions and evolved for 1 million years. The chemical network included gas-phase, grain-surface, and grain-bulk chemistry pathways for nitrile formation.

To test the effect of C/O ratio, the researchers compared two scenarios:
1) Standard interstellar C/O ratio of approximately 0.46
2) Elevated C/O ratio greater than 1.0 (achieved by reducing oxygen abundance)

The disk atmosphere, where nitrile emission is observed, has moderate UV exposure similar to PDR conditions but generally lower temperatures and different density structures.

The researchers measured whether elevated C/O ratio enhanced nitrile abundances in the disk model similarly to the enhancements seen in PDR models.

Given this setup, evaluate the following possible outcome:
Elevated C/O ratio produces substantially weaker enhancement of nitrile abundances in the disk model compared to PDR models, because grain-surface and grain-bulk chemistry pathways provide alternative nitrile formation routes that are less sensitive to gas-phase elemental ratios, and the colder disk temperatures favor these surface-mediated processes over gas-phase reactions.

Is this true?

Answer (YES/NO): NO